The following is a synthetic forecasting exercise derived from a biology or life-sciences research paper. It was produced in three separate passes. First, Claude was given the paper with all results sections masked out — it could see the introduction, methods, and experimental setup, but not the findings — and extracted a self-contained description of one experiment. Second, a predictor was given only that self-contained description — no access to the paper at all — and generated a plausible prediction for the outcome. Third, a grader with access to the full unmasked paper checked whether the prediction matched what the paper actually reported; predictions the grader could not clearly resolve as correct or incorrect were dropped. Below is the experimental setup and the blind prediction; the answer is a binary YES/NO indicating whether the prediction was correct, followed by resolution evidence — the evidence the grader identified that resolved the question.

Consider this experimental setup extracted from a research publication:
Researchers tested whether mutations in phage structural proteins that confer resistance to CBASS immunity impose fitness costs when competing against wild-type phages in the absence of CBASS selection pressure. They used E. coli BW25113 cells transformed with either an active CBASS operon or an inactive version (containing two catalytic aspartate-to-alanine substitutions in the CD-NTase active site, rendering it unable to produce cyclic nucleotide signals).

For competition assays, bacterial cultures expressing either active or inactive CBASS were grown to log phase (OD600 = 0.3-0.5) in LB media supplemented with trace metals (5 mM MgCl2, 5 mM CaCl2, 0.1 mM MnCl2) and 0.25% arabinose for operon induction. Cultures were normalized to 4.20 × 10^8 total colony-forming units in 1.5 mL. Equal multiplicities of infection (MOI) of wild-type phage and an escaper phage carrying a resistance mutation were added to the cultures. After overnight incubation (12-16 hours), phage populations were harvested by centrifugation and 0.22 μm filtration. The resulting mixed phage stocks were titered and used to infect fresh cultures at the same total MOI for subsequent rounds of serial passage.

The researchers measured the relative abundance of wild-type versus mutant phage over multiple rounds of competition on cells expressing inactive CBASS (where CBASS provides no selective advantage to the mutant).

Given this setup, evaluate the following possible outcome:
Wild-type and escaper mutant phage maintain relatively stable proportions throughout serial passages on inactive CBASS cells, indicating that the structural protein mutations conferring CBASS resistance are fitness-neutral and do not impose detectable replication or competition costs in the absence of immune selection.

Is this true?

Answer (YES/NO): YES